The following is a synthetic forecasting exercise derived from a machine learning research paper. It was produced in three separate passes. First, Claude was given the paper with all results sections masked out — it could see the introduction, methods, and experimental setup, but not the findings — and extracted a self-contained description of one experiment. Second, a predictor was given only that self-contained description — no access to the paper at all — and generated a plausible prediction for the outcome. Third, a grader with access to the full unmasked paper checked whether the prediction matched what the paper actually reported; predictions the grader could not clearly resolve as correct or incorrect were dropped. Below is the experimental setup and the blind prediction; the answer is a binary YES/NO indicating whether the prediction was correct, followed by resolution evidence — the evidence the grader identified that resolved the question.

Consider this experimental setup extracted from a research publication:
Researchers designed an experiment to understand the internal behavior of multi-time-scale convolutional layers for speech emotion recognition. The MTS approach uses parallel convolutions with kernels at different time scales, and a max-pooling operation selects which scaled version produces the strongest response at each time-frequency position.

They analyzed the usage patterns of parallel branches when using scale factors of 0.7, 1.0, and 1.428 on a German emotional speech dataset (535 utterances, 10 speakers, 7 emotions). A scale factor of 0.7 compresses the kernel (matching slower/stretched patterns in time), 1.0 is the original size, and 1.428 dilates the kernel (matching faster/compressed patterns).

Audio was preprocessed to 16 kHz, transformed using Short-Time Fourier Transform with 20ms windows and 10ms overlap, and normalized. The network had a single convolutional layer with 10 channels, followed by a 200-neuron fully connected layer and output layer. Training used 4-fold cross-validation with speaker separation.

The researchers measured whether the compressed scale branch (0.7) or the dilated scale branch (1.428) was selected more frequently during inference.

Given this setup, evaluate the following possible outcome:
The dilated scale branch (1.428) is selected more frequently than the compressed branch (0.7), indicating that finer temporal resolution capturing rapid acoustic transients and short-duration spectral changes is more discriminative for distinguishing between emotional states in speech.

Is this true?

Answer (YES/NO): YES